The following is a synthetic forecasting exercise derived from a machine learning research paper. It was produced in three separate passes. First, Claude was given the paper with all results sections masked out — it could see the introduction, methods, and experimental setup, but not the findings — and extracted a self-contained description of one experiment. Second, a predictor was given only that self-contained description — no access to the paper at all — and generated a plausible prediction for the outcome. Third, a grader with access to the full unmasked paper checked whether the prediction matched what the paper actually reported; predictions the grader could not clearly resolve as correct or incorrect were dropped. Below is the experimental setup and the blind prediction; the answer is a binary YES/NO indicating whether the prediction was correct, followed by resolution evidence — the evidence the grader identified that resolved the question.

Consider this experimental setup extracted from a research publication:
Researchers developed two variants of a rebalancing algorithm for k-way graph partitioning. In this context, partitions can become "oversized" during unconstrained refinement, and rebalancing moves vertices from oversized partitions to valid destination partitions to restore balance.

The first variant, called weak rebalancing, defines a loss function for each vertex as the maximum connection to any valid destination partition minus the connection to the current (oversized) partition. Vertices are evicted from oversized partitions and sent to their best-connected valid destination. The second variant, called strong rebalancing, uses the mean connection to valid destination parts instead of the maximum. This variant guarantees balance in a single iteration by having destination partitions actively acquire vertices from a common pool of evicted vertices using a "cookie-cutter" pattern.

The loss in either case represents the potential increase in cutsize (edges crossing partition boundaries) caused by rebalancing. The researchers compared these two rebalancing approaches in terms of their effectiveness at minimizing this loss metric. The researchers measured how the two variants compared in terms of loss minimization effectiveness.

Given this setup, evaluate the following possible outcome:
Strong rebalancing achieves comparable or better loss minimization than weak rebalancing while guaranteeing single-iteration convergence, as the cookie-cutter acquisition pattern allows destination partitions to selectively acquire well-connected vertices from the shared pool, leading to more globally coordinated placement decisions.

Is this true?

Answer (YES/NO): NO